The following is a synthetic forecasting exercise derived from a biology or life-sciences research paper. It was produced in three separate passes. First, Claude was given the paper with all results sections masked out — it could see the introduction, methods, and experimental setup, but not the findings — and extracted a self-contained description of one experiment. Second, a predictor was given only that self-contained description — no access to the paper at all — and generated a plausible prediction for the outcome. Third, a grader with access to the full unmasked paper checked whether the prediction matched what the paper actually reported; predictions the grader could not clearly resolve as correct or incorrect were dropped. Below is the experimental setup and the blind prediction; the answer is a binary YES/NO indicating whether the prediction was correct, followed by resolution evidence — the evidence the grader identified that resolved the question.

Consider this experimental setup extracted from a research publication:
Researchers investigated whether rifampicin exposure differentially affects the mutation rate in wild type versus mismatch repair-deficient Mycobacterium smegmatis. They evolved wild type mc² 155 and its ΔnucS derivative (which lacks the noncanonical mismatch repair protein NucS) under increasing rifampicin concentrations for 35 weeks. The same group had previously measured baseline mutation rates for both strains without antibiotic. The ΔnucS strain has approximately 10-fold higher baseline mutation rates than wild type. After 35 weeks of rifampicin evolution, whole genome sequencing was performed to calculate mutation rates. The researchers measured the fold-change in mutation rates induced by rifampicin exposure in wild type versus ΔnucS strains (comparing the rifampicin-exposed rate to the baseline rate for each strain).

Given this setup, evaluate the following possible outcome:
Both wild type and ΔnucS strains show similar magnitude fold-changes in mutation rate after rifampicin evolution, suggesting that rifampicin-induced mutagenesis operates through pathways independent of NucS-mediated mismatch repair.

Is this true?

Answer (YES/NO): NO